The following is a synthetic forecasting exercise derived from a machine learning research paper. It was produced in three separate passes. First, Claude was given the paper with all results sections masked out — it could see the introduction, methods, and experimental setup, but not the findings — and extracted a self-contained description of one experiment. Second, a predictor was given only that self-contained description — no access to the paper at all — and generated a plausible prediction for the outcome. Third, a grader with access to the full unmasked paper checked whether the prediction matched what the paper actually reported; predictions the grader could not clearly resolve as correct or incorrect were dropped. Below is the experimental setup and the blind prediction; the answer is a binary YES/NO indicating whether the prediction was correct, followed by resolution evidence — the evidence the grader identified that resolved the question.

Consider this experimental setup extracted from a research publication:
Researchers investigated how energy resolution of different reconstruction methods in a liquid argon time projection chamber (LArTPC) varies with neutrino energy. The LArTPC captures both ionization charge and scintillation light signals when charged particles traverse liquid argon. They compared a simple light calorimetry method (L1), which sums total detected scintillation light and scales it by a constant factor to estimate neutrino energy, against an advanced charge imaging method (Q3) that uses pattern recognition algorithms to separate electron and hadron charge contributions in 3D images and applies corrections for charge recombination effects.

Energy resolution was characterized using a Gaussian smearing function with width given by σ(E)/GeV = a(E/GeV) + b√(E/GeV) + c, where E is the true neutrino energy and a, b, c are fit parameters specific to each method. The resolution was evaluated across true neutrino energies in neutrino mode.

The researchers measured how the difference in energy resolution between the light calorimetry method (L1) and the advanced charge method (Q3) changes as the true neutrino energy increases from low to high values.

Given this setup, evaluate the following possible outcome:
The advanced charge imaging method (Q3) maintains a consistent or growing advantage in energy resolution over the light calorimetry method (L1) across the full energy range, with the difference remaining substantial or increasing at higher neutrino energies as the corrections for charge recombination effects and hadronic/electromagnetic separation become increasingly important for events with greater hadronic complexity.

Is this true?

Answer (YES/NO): NO